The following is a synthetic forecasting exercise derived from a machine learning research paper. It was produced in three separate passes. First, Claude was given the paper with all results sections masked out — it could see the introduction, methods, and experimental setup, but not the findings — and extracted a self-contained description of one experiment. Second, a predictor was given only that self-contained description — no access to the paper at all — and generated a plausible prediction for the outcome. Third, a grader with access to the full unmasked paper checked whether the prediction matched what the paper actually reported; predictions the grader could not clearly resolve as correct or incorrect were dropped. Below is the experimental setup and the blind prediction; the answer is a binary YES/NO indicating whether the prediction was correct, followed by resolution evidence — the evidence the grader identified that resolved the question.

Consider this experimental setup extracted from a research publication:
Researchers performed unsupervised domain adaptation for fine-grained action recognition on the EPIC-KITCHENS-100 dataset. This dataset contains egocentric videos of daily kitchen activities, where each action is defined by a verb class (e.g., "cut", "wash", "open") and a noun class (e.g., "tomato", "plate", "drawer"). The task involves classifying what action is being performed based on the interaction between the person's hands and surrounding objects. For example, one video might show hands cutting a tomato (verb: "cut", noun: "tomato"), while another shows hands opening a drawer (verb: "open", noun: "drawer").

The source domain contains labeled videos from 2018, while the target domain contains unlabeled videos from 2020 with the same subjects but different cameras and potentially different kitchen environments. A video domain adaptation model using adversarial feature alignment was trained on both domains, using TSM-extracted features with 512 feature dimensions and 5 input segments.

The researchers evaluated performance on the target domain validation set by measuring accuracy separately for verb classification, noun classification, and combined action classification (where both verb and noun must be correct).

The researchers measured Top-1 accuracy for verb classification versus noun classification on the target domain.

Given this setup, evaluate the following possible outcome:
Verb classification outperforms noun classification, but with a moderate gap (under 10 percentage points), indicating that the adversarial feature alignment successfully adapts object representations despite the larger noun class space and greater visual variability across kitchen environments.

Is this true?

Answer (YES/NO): NO